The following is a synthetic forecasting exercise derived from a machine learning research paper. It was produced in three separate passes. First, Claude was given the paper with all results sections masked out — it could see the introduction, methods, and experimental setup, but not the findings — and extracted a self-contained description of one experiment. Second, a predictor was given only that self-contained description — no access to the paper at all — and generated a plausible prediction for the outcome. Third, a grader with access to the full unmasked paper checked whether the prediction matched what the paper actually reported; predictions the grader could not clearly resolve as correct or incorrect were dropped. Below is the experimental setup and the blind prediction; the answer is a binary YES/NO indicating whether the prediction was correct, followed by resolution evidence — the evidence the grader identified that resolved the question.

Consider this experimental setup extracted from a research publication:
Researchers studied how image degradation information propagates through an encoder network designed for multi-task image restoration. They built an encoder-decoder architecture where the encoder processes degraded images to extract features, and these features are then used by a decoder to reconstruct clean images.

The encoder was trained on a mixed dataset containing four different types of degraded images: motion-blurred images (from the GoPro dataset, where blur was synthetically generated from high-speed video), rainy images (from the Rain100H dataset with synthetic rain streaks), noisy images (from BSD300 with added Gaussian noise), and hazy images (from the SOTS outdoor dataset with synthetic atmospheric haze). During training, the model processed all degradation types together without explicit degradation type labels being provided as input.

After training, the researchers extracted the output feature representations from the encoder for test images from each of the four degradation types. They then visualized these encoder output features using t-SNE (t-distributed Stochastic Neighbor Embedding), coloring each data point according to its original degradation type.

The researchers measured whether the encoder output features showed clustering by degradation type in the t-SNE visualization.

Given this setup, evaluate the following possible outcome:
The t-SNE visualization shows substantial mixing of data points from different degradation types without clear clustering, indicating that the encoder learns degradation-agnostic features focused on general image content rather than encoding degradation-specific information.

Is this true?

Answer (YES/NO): NO